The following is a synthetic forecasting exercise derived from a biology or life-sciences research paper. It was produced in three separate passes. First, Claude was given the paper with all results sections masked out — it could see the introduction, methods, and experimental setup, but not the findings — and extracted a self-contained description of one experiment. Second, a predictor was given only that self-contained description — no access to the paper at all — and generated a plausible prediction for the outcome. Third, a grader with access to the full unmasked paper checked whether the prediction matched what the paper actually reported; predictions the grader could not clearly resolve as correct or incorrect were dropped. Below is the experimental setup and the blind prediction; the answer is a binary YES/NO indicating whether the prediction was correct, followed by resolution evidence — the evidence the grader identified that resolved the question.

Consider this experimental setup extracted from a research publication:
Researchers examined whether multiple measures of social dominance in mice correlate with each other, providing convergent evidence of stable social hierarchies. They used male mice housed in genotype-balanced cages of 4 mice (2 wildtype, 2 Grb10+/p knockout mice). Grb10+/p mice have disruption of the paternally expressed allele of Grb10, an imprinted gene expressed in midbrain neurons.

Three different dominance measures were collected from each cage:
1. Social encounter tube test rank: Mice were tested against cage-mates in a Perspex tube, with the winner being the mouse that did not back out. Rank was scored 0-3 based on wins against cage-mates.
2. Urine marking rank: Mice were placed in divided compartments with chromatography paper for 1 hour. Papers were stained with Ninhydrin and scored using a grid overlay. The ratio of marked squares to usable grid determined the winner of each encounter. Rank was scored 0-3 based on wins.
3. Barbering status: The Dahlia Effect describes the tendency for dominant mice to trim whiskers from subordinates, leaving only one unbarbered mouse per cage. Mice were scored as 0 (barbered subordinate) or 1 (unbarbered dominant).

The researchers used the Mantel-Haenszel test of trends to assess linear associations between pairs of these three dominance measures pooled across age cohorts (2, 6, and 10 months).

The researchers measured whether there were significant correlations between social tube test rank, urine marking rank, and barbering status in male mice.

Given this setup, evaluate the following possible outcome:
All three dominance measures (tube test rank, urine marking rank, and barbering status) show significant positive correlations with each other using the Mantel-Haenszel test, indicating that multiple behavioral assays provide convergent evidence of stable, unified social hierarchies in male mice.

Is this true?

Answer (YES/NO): NO